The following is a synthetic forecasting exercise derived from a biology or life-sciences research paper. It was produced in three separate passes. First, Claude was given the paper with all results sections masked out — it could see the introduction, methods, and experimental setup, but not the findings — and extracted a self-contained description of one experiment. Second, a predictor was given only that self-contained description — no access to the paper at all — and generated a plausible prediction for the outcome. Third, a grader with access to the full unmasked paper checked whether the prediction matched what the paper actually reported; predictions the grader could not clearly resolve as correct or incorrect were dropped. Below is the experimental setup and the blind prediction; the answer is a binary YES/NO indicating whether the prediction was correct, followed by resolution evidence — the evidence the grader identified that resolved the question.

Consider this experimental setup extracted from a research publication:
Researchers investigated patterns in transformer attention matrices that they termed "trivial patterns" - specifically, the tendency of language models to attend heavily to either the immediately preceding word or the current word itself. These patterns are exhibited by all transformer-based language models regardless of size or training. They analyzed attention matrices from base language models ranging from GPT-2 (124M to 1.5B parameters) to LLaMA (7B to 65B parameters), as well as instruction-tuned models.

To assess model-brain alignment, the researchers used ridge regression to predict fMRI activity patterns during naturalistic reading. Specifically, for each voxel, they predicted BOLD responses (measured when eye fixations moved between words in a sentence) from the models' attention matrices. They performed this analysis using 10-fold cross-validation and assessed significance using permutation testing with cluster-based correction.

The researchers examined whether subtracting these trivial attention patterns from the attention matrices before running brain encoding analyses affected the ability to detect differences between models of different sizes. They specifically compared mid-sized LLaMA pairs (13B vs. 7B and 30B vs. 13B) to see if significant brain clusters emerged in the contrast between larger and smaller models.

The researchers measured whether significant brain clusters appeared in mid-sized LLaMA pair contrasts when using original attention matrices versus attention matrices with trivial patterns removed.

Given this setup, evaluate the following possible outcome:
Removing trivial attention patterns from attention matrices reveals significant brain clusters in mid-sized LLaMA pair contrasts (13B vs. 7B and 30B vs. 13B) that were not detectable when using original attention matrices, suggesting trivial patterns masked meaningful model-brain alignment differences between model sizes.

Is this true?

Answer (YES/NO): YES